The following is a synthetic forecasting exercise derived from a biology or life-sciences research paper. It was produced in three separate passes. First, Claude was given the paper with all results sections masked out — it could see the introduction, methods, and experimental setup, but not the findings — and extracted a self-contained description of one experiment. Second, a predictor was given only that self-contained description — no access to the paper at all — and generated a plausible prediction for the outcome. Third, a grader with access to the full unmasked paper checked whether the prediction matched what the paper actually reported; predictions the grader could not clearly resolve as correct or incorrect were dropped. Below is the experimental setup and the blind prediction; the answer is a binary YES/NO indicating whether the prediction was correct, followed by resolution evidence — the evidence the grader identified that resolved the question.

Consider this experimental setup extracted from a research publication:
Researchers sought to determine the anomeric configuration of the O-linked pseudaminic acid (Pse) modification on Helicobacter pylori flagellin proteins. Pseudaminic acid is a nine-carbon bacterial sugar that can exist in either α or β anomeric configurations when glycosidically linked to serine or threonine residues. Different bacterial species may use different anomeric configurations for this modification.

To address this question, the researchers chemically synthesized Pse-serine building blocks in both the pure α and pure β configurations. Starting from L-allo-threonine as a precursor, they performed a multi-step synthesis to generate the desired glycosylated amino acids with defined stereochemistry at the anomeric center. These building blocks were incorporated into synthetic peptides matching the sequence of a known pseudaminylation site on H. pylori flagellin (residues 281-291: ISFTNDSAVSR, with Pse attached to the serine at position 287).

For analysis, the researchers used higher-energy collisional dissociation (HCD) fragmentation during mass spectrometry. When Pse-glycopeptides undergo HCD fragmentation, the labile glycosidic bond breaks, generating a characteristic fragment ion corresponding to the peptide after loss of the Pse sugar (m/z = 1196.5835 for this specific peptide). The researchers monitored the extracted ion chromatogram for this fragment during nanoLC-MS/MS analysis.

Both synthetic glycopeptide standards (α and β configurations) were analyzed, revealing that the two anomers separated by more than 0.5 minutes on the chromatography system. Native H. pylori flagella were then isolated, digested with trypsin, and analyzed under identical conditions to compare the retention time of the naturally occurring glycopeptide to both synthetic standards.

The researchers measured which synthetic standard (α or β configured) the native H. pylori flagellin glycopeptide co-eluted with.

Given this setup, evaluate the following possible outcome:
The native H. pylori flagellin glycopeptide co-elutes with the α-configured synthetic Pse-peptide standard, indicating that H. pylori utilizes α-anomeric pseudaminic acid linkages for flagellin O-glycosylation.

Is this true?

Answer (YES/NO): YES